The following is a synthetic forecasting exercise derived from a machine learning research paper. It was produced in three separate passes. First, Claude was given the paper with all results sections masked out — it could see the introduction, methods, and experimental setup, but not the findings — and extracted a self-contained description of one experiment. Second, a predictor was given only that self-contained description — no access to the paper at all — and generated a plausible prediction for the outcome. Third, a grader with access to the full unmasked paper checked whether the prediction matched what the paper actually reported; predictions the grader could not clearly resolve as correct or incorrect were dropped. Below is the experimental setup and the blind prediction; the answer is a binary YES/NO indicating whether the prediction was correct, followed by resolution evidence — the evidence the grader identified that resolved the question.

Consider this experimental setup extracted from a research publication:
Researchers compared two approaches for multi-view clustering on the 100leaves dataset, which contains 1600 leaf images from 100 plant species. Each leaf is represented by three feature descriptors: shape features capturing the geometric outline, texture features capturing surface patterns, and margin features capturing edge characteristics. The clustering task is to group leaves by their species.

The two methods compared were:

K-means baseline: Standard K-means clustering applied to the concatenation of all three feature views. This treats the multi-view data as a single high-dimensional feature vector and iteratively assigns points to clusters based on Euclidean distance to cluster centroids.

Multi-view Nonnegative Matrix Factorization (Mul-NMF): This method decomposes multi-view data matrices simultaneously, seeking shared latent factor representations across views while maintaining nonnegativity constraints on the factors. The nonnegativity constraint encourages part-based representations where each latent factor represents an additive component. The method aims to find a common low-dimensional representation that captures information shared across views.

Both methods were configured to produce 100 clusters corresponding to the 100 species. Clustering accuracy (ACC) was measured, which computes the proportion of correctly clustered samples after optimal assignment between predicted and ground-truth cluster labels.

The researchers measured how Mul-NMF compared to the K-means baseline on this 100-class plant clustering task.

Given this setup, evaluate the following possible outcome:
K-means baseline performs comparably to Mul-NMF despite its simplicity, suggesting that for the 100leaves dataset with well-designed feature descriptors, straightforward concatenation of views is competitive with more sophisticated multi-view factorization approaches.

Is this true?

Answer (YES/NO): NO